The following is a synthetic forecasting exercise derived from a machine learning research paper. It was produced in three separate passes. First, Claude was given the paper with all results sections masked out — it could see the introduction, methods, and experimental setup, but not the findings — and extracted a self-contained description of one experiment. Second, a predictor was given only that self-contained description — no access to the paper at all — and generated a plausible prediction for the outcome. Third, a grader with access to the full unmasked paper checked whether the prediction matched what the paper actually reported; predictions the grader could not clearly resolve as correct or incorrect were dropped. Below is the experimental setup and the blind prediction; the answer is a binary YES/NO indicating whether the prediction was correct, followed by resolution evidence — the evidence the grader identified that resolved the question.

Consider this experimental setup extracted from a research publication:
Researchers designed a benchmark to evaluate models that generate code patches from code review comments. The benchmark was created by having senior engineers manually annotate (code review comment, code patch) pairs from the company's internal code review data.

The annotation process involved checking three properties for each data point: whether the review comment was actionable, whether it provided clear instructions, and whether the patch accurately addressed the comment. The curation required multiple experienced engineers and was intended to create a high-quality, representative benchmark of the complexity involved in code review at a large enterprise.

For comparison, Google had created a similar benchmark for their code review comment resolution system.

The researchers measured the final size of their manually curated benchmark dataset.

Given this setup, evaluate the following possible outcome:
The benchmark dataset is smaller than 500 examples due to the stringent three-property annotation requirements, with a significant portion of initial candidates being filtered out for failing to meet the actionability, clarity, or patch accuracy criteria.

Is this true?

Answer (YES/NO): YES